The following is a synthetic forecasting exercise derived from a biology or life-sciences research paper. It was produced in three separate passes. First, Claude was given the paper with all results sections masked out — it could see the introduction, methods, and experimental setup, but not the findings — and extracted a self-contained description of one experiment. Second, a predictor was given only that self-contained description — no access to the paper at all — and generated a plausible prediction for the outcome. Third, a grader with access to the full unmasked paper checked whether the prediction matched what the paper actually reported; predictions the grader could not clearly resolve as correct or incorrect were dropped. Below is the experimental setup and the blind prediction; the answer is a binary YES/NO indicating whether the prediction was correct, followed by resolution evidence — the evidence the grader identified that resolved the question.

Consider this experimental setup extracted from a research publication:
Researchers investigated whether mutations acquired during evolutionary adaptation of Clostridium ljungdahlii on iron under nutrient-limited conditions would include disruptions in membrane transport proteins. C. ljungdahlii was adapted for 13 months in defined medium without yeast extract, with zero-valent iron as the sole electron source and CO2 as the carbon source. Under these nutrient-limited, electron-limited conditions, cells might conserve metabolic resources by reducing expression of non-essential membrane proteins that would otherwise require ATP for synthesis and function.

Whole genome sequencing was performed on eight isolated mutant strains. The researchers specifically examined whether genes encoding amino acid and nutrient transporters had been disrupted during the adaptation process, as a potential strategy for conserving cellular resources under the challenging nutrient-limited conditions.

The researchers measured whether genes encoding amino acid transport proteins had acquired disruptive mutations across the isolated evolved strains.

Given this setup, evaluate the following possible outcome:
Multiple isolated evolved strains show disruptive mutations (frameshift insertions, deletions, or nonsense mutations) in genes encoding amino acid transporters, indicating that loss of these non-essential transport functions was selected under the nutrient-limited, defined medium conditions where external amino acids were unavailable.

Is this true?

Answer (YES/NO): YES